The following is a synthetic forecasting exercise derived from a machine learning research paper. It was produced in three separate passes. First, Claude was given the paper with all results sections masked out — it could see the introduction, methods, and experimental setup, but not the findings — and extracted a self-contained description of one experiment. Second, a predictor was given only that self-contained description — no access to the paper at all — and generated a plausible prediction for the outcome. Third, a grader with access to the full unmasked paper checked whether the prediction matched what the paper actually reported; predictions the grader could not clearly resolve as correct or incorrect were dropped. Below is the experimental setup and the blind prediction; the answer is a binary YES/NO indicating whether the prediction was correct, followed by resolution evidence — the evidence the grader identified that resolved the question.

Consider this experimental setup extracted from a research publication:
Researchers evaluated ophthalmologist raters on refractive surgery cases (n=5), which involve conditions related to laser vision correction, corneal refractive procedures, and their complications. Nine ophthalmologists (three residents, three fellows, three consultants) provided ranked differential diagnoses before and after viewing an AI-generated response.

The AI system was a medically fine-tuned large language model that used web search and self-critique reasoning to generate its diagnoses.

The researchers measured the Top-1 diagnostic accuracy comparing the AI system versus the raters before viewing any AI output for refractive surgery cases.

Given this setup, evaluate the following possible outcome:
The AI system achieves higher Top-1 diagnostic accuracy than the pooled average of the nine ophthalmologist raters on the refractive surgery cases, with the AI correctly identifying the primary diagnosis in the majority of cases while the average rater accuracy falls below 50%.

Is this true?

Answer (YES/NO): NO